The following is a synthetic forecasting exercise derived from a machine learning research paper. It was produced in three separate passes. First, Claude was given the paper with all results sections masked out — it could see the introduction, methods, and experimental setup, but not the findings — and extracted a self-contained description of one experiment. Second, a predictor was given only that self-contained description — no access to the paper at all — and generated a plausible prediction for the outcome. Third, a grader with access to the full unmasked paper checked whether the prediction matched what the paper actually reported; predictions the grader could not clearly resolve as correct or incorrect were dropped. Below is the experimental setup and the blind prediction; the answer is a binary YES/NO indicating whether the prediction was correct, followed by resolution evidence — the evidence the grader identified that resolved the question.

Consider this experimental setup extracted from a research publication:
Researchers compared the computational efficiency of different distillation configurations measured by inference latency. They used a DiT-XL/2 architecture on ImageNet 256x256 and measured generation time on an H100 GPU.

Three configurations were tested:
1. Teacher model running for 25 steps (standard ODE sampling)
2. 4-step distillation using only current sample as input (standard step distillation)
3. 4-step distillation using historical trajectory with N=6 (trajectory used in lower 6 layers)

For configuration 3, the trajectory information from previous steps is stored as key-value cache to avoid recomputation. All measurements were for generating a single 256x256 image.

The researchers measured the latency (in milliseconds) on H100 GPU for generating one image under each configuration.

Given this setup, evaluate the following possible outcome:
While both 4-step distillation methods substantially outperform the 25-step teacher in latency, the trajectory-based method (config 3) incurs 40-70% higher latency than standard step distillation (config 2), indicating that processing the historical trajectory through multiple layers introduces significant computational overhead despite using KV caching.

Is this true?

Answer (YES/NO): NO